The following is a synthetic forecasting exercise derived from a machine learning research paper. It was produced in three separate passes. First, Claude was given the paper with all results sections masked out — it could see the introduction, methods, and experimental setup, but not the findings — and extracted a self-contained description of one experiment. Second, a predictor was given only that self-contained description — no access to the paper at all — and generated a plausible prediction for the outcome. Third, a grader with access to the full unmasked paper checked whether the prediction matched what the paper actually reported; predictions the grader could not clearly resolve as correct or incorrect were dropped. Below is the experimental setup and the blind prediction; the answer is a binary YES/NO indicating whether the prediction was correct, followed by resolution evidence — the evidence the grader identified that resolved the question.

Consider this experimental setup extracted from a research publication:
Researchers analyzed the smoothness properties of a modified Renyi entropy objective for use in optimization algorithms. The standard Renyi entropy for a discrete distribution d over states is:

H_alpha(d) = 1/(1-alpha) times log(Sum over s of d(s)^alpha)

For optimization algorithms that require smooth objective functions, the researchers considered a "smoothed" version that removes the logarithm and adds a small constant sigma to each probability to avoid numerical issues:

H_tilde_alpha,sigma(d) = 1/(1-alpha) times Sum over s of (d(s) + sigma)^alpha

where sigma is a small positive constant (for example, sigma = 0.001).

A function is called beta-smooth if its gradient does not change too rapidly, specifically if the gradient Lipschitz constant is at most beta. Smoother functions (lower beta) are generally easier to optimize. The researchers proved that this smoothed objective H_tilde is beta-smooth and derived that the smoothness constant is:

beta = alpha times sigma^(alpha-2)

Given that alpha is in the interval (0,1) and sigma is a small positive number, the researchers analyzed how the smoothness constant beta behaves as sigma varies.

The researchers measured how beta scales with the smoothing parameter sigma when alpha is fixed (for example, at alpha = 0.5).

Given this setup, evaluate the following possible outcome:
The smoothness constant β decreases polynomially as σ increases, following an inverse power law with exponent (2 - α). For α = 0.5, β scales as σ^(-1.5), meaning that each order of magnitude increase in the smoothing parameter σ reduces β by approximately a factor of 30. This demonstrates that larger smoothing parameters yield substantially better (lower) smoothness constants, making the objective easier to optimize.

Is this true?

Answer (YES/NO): YES